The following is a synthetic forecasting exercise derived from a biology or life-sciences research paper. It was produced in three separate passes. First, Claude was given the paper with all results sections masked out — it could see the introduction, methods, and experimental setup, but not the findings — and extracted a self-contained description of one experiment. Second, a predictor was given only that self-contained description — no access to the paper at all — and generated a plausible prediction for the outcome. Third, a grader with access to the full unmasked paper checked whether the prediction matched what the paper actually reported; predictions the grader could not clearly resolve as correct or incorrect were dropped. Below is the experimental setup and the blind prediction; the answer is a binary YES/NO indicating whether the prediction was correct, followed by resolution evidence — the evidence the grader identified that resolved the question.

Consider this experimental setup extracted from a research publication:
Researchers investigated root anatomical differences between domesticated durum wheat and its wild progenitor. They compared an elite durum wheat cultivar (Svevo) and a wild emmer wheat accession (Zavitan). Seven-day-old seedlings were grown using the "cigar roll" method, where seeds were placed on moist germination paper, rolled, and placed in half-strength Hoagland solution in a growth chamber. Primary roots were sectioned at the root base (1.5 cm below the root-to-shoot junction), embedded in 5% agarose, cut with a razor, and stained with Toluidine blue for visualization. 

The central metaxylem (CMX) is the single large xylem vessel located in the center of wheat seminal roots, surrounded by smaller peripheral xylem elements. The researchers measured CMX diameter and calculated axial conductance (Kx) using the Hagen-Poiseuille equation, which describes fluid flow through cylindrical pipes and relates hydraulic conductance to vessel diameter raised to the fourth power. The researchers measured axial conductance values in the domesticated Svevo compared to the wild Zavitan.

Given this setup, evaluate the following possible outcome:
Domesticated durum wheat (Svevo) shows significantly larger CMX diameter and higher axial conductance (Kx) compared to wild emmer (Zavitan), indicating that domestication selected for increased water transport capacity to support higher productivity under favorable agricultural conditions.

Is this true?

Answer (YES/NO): YES